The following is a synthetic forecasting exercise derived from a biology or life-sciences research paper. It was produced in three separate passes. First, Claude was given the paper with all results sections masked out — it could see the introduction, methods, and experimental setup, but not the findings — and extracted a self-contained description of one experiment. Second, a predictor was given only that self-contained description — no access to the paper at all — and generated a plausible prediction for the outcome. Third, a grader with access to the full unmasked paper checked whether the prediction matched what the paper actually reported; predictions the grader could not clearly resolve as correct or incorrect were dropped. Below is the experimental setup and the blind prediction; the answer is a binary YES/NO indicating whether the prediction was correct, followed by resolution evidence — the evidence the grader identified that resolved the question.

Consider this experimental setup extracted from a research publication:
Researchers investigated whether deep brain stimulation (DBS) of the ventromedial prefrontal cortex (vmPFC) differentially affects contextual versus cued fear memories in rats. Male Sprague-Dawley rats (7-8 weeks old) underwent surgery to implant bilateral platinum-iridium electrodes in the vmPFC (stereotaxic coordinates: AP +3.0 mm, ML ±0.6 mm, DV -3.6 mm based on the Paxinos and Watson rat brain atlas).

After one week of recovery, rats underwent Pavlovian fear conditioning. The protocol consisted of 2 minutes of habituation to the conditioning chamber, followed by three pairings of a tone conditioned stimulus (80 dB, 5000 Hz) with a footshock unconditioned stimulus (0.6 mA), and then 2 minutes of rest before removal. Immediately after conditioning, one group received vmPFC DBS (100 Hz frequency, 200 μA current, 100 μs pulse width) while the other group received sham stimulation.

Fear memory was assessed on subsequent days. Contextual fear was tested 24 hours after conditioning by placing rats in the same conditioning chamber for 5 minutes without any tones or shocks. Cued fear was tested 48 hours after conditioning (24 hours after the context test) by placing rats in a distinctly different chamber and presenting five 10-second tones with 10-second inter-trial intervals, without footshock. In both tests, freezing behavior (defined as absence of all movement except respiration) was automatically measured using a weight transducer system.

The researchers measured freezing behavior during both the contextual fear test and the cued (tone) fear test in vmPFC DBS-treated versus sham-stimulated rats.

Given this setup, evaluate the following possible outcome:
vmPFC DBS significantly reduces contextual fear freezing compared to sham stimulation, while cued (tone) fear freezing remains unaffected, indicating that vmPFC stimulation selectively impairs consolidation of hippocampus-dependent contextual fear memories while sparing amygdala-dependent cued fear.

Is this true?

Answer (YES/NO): NO